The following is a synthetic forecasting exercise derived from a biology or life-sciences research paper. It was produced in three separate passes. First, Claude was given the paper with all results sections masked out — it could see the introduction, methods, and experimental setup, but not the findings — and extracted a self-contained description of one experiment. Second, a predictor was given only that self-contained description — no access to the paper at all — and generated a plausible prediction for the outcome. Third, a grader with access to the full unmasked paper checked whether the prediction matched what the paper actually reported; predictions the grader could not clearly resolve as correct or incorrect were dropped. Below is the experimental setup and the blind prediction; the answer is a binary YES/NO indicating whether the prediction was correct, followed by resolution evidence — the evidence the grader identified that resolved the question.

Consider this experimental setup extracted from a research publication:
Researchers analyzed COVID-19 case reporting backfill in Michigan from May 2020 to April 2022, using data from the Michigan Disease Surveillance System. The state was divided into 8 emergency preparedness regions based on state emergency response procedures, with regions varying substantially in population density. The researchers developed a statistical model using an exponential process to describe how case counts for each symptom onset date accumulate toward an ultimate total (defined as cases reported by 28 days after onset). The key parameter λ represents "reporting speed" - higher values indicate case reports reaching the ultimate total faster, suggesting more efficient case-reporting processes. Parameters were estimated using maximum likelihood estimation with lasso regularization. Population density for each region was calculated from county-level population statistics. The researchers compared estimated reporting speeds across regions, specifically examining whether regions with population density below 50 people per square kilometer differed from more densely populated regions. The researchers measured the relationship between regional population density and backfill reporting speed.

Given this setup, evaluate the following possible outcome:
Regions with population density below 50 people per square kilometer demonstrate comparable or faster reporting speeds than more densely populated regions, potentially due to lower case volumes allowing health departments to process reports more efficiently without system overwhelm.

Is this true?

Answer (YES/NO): NO